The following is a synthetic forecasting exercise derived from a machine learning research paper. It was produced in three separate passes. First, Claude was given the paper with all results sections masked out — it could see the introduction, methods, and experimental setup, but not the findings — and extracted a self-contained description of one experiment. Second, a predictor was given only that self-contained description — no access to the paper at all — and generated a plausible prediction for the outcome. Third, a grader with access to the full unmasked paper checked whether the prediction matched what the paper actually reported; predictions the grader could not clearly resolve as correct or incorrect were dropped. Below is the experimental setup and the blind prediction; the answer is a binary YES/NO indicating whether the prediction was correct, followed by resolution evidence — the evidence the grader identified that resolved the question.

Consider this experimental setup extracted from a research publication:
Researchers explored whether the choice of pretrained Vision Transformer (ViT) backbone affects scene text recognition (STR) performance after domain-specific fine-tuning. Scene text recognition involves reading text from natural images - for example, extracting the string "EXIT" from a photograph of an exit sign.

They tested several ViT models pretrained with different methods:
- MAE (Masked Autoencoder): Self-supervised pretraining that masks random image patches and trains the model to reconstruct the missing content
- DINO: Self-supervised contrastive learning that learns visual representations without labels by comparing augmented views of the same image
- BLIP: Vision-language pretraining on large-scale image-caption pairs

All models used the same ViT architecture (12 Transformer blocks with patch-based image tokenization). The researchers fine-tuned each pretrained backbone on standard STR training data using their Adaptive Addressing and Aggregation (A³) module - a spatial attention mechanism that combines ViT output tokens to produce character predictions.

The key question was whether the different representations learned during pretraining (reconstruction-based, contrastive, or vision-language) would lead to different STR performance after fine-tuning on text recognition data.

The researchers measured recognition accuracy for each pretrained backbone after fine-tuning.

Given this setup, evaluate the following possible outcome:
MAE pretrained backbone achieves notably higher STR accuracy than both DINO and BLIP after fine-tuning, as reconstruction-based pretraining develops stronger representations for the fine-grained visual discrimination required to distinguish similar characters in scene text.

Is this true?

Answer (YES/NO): NO